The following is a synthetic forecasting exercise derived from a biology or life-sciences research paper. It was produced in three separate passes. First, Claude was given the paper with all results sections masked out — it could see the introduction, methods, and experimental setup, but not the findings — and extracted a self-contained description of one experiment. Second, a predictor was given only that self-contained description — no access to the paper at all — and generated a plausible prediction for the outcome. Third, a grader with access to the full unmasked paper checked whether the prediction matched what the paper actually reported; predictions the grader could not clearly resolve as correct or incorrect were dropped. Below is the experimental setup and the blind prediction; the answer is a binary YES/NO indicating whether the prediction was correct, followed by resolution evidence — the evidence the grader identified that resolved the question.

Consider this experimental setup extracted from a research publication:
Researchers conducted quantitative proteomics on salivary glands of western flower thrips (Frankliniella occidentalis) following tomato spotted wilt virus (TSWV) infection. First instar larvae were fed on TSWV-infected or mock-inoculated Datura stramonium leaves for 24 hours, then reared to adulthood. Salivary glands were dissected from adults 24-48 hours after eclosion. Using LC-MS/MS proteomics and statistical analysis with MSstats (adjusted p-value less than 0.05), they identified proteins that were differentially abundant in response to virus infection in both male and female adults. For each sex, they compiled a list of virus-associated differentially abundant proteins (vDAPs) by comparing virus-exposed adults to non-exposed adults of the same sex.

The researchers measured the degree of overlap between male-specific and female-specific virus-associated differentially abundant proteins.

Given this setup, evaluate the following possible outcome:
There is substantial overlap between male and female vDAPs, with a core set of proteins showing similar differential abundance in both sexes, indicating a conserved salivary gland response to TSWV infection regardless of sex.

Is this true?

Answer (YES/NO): NO